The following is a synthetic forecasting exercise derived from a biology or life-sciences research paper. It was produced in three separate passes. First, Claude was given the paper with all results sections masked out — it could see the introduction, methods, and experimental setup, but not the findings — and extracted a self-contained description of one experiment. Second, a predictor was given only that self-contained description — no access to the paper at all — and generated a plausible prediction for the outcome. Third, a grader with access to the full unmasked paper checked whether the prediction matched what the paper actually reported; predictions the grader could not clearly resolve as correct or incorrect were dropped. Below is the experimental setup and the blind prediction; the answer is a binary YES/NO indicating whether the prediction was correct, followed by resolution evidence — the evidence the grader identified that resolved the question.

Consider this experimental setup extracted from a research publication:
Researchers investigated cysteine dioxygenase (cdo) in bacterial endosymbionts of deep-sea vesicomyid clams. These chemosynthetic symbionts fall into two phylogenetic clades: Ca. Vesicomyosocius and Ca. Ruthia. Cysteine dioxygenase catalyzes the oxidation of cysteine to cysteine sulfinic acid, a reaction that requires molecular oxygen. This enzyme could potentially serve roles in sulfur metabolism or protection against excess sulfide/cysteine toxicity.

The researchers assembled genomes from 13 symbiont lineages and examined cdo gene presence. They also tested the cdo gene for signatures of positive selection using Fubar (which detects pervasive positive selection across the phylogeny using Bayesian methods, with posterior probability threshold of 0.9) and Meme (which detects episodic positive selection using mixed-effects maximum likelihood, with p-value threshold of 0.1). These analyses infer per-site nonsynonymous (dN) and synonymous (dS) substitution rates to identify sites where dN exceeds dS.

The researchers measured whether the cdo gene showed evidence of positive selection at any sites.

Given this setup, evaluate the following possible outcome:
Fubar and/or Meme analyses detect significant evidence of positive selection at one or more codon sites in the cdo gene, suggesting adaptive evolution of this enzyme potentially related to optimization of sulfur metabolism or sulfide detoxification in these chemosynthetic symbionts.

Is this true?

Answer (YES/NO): YES